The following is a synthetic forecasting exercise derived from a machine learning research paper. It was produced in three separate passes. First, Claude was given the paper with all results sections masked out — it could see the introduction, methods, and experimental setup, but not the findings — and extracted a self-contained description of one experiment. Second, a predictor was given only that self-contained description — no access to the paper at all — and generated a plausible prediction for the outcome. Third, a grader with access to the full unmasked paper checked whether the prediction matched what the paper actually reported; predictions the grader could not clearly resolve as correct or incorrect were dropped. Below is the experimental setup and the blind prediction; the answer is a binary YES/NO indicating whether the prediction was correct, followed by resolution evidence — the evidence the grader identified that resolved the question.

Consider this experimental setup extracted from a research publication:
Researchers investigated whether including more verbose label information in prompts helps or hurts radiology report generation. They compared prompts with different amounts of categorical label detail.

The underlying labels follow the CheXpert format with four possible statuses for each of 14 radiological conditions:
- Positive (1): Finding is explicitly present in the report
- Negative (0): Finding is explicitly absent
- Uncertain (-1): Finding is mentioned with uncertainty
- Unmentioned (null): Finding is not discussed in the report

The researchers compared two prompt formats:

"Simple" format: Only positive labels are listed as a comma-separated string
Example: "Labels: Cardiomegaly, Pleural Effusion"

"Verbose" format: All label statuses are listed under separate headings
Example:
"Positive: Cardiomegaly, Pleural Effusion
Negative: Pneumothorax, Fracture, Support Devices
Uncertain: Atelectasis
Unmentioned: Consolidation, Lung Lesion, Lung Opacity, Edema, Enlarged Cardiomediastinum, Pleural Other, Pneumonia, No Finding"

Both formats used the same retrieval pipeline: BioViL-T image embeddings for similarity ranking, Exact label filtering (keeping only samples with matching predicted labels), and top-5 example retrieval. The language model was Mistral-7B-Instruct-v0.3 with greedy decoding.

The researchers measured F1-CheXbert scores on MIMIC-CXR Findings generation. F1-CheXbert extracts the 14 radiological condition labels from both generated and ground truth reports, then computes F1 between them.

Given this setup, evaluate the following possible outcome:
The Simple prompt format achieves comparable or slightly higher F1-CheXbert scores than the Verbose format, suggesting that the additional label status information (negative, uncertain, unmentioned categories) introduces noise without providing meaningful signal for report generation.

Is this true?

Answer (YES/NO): YES